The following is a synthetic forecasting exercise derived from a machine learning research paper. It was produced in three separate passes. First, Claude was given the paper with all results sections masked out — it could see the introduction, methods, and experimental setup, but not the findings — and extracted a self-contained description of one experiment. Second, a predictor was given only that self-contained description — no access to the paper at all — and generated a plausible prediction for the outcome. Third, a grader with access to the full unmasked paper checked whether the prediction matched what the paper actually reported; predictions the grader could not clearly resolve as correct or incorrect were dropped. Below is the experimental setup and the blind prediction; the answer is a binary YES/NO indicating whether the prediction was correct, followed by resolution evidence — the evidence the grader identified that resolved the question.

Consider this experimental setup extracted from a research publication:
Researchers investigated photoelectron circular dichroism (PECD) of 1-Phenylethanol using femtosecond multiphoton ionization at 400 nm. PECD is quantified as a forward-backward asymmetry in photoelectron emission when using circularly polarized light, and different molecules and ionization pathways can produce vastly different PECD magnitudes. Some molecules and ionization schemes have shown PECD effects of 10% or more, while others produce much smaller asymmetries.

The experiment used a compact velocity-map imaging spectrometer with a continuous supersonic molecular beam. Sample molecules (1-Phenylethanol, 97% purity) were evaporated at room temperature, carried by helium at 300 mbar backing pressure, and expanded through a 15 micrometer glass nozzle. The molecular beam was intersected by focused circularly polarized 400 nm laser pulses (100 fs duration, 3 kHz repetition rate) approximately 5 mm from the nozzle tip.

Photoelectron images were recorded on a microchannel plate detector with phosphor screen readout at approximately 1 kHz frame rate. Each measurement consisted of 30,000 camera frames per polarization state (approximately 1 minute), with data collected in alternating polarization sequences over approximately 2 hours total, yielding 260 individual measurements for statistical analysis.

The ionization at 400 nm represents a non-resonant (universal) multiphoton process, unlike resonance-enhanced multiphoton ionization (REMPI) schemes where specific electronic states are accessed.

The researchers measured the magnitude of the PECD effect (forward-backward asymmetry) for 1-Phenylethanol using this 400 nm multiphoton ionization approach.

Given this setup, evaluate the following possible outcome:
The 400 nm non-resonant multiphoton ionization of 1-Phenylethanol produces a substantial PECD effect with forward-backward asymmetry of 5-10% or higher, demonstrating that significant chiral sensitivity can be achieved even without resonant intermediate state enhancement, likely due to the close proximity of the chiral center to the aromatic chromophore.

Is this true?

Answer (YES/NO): NO